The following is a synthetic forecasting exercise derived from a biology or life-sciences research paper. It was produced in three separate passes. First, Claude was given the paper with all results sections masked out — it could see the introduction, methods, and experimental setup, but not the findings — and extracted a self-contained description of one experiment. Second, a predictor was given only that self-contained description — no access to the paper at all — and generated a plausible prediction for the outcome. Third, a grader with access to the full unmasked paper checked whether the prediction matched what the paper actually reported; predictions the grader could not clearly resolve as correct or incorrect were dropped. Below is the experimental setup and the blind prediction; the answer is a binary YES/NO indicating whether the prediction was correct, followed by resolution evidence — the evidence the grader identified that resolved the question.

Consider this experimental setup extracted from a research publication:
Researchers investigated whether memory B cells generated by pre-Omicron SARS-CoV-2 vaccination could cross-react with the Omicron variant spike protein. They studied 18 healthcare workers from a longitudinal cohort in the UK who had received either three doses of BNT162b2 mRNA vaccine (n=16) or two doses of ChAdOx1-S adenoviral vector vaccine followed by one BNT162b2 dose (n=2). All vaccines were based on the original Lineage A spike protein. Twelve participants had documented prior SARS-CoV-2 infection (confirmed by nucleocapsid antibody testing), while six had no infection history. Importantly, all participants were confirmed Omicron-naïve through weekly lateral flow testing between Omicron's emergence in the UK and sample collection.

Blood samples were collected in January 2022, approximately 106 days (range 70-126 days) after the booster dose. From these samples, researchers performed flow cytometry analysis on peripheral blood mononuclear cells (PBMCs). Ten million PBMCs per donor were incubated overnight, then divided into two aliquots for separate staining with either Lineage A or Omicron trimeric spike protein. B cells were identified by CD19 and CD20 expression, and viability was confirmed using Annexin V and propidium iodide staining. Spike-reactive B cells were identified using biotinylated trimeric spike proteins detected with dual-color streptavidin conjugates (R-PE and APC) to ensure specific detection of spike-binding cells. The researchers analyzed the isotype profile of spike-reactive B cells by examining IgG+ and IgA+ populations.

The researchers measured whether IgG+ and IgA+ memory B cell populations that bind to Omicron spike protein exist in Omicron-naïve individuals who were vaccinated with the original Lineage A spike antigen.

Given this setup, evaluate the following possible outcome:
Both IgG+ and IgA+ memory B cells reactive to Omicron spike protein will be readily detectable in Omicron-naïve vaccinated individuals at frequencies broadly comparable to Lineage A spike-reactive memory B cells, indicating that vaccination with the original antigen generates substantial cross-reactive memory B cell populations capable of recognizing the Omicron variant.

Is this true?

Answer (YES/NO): NO